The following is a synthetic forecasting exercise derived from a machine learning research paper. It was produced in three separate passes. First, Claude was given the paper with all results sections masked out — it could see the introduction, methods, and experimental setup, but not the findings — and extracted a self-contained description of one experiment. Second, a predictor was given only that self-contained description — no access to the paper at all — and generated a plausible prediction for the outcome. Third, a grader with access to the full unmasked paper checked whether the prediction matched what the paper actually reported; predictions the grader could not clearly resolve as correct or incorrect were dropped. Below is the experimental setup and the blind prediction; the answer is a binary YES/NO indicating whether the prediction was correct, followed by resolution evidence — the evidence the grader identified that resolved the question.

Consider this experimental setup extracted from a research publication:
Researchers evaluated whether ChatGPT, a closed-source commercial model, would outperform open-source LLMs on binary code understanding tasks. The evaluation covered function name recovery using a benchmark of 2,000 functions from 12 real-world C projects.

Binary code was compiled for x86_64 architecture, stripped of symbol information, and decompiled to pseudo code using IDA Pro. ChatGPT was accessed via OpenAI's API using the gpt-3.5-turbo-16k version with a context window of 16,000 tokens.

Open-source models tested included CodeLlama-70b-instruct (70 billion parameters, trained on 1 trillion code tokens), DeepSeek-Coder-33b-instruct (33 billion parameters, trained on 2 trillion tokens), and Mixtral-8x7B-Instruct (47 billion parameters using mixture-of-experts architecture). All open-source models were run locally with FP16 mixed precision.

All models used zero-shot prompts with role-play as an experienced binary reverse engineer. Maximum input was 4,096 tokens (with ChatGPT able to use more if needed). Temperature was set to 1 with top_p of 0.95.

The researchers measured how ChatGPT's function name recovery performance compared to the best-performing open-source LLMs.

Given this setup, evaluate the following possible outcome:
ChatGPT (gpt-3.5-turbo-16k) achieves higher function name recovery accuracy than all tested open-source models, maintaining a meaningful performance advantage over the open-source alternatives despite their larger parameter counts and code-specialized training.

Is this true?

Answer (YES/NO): NO